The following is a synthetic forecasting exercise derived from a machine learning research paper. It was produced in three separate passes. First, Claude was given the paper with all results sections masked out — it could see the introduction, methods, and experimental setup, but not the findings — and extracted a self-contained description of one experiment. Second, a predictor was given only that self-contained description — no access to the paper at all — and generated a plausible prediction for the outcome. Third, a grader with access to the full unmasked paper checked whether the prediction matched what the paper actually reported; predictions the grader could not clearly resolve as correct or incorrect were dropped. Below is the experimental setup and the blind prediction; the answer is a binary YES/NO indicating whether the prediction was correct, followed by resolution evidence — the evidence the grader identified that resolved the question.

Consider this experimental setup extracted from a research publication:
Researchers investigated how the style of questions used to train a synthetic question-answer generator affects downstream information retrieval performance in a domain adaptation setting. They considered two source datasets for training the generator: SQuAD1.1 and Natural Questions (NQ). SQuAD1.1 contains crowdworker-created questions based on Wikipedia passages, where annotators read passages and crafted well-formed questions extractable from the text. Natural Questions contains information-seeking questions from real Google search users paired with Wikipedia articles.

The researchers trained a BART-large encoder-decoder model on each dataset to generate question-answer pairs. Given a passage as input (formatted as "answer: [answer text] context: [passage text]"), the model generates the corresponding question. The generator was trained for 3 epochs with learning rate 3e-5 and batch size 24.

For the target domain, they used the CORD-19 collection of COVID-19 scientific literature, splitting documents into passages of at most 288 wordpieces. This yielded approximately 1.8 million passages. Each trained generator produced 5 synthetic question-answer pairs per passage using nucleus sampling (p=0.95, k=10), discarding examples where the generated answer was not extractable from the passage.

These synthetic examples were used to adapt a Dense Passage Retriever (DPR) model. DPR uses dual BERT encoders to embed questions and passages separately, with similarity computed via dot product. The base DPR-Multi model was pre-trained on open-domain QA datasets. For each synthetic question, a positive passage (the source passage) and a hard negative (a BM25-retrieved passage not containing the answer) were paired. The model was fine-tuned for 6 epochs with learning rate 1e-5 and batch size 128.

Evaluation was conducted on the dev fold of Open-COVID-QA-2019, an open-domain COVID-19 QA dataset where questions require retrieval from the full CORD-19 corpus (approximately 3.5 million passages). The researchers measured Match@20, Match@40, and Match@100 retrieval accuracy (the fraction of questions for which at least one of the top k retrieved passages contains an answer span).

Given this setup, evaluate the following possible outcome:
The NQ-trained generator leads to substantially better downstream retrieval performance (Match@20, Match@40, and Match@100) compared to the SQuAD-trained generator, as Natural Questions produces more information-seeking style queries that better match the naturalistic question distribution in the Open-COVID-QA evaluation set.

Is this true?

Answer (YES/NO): NO